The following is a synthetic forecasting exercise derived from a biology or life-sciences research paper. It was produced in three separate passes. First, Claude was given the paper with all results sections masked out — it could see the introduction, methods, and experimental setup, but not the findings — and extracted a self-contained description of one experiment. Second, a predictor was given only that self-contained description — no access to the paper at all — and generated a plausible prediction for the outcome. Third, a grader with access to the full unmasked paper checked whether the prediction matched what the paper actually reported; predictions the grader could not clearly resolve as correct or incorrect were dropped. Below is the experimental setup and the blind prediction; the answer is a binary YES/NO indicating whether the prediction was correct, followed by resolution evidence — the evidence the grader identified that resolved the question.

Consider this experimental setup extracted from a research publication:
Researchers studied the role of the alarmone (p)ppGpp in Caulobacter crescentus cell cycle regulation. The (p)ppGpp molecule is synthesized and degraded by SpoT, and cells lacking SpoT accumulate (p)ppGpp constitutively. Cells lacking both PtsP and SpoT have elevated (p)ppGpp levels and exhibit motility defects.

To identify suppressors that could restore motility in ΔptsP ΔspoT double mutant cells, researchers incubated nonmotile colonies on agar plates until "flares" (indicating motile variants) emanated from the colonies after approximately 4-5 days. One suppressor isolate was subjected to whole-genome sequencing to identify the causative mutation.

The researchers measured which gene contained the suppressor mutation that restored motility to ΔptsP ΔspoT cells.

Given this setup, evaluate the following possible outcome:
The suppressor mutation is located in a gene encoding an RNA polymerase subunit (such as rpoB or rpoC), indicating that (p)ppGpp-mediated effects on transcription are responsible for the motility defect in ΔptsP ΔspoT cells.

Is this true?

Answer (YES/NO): YES